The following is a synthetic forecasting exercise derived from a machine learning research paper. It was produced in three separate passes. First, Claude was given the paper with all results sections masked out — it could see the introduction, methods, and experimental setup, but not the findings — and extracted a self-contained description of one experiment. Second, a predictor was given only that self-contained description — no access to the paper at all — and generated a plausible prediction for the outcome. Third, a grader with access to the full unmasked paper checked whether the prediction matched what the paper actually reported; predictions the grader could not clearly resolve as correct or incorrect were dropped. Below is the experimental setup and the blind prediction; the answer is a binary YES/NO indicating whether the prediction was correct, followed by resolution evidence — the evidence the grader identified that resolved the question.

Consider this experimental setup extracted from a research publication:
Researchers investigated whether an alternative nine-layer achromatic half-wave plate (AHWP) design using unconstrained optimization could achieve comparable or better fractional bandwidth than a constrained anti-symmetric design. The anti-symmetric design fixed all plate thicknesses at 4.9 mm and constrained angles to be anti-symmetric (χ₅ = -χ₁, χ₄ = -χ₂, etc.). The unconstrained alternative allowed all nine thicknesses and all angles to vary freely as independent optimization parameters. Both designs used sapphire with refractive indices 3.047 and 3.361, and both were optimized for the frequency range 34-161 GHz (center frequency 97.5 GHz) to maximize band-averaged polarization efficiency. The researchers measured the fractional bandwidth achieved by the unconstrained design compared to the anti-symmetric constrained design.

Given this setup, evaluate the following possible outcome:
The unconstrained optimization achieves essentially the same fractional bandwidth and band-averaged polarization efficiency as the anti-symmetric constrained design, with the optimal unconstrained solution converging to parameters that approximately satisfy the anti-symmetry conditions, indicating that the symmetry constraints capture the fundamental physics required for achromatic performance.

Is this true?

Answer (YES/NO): NO